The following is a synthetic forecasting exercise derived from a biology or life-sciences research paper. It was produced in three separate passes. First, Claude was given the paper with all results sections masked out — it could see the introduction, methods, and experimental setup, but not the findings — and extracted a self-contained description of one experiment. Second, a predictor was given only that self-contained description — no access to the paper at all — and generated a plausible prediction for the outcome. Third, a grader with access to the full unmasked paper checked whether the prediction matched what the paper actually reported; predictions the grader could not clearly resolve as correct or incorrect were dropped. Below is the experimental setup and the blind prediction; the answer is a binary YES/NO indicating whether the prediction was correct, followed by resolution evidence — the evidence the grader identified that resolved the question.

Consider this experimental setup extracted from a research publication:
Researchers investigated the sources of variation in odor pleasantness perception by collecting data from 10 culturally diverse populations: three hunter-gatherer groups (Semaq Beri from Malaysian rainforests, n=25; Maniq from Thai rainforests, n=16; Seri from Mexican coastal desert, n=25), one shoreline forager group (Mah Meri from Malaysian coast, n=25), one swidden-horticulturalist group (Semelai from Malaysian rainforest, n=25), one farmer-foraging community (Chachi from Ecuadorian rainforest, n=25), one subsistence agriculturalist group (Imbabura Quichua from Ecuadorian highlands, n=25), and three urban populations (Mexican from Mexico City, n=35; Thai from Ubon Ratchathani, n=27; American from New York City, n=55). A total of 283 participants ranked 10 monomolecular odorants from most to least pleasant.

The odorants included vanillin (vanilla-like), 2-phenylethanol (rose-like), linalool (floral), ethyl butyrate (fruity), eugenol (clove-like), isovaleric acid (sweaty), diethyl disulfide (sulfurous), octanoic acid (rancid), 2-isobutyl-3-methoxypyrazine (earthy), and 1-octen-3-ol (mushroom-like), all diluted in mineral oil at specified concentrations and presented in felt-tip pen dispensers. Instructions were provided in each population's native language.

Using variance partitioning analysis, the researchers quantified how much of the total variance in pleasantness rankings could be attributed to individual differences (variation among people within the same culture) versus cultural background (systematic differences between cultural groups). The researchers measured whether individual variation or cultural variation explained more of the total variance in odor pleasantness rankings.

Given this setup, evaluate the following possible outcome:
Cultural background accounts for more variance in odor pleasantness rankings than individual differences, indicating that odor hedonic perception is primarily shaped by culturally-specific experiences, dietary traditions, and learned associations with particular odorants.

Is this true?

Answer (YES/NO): NO